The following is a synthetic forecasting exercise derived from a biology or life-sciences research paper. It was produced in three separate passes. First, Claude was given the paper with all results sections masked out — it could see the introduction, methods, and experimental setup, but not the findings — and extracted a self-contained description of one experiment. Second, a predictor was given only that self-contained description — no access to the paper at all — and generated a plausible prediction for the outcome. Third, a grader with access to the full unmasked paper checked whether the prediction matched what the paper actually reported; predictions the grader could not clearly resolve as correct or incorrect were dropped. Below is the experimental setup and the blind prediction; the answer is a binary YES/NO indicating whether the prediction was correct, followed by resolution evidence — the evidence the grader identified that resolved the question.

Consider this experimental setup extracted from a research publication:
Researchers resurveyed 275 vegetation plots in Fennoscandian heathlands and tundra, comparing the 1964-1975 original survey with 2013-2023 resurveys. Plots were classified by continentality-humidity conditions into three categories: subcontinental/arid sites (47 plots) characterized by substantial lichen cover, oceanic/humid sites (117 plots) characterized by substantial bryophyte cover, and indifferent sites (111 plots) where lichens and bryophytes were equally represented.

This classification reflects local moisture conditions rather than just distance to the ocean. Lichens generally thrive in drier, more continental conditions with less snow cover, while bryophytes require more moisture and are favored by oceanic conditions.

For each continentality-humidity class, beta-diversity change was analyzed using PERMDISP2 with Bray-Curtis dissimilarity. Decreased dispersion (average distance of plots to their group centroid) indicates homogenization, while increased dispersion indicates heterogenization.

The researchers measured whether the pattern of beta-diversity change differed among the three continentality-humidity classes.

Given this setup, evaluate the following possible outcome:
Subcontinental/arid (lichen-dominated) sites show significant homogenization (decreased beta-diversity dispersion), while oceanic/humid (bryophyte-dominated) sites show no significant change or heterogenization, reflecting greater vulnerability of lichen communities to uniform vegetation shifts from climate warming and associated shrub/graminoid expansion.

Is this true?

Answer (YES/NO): NO